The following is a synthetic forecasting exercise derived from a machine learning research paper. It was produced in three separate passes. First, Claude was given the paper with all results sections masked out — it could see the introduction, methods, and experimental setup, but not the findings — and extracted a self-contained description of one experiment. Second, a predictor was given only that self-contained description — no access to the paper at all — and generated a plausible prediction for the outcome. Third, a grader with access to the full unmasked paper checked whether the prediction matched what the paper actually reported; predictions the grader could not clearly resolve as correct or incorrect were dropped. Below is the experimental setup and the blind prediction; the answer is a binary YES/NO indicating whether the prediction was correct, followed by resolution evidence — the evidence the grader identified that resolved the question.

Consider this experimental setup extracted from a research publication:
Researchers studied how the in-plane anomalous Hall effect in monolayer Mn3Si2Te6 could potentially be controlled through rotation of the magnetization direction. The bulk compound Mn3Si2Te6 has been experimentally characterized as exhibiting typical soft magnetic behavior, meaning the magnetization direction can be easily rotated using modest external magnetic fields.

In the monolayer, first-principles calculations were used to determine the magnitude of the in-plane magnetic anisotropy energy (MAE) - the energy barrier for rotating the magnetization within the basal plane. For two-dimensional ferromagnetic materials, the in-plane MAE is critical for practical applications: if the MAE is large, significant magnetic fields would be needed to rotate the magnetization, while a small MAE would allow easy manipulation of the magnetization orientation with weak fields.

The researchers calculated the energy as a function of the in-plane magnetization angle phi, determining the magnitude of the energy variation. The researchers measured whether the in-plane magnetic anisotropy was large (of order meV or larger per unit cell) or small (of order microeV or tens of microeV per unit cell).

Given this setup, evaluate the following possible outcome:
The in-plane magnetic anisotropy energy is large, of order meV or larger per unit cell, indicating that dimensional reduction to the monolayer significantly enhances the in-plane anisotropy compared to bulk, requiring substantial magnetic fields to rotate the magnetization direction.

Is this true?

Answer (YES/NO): NO